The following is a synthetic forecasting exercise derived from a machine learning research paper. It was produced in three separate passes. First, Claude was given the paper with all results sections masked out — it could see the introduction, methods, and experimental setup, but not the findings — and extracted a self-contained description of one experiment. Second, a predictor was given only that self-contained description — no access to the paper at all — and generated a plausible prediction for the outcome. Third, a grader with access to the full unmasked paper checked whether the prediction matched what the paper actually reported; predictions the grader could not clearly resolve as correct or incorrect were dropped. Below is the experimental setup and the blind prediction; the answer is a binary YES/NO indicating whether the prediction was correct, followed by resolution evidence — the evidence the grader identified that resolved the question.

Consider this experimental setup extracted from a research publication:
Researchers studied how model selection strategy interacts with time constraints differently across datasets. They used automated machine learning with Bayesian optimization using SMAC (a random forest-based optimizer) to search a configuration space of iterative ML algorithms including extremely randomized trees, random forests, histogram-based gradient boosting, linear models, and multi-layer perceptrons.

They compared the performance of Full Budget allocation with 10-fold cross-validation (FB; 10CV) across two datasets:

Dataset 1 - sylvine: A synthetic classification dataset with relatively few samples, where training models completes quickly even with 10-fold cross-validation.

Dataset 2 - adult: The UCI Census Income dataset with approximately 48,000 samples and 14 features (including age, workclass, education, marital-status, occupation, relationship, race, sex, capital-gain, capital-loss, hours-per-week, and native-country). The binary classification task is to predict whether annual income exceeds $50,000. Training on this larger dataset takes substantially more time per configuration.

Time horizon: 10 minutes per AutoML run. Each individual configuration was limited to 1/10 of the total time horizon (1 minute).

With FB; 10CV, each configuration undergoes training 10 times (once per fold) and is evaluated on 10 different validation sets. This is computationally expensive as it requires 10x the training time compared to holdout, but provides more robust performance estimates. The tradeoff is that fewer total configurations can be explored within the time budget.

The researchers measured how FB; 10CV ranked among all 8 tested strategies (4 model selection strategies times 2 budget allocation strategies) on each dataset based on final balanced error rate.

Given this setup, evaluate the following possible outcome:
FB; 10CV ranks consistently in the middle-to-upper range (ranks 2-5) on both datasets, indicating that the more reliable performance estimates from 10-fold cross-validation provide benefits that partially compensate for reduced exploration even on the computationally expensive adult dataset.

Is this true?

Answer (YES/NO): NO